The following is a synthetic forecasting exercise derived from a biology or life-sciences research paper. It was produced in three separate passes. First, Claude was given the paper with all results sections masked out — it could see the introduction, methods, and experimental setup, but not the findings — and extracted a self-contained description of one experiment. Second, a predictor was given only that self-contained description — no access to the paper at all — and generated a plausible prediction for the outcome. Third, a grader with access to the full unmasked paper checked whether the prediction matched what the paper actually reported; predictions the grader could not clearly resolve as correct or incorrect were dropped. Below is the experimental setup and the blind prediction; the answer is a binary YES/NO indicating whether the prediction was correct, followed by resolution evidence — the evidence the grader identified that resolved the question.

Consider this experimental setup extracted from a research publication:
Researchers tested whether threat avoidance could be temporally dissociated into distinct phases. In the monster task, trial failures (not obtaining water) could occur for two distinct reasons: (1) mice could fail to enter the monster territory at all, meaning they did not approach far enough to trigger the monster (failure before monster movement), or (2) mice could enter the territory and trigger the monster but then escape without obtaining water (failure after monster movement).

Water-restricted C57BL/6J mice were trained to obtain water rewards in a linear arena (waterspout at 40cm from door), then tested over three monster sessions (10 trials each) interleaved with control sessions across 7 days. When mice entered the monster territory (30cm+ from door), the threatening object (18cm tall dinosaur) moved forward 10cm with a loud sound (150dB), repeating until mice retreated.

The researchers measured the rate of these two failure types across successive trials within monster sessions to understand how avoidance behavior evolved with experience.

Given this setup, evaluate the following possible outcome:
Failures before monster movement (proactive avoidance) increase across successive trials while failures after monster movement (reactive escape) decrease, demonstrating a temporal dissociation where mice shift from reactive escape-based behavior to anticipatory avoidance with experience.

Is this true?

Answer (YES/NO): YES